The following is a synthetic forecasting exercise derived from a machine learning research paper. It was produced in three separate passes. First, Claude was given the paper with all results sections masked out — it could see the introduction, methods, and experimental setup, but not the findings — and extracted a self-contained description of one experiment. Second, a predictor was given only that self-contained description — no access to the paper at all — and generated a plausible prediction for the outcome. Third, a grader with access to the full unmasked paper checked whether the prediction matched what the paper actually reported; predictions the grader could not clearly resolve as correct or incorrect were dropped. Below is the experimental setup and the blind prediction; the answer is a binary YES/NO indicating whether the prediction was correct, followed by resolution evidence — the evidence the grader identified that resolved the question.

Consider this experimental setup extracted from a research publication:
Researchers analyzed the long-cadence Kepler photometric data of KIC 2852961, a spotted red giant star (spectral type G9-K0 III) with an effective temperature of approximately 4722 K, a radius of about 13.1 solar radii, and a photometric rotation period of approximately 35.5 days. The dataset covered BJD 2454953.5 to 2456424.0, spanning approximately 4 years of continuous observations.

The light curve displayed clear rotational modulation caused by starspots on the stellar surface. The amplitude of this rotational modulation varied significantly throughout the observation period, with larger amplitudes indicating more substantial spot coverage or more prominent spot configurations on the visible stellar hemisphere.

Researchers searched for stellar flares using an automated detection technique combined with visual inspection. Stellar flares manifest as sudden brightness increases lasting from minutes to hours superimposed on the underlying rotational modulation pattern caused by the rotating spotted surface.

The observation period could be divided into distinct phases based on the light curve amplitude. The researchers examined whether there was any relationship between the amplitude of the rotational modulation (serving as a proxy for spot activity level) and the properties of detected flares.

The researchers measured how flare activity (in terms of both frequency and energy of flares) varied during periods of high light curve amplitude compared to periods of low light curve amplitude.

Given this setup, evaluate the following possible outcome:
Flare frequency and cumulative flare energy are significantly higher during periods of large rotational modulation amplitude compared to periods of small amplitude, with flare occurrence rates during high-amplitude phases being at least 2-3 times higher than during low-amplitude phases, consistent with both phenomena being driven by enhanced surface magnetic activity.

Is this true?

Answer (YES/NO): NO